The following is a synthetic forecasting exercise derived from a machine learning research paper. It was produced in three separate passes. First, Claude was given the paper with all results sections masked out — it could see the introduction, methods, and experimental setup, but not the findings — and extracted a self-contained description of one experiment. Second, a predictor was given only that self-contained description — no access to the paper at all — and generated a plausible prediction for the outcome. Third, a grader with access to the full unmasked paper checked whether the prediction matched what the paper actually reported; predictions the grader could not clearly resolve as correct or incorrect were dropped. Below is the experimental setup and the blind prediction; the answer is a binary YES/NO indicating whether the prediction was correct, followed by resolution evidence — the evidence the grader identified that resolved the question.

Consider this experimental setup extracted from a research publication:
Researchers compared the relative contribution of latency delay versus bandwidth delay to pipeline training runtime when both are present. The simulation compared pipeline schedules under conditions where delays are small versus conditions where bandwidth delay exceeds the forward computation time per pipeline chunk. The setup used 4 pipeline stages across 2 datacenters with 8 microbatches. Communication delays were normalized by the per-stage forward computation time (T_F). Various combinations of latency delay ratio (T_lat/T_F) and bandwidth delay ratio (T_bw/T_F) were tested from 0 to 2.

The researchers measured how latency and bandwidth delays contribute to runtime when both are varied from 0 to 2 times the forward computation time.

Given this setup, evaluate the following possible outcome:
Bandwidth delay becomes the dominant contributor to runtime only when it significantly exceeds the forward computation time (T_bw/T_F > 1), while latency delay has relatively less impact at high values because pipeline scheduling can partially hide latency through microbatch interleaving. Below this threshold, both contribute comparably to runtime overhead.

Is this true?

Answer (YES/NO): NO